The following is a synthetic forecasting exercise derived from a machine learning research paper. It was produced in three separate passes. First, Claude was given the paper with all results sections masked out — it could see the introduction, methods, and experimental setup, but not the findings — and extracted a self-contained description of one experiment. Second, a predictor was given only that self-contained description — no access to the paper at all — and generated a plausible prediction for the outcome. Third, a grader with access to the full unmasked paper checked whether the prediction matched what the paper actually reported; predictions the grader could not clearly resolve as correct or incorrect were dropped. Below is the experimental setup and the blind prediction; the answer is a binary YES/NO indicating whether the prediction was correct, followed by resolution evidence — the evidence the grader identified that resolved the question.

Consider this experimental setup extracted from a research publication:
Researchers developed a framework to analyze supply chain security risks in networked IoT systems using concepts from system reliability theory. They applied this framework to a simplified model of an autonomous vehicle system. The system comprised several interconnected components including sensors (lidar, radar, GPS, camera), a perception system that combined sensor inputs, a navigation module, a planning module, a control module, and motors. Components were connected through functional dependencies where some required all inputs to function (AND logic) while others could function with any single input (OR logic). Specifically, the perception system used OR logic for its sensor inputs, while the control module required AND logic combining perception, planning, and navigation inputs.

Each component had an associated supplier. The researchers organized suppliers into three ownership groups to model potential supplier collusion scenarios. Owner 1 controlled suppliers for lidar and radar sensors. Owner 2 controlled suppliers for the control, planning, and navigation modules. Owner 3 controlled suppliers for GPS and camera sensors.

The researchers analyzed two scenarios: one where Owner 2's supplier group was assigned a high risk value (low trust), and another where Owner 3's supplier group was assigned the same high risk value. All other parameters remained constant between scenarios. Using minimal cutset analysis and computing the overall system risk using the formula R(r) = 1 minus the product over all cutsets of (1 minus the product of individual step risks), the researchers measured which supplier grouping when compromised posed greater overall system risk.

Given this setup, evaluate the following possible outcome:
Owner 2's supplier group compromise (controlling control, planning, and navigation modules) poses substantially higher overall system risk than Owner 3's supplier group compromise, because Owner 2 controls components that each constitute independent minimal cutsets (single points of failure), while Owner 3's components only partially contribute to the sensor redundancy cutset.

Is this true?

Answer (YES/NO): YES